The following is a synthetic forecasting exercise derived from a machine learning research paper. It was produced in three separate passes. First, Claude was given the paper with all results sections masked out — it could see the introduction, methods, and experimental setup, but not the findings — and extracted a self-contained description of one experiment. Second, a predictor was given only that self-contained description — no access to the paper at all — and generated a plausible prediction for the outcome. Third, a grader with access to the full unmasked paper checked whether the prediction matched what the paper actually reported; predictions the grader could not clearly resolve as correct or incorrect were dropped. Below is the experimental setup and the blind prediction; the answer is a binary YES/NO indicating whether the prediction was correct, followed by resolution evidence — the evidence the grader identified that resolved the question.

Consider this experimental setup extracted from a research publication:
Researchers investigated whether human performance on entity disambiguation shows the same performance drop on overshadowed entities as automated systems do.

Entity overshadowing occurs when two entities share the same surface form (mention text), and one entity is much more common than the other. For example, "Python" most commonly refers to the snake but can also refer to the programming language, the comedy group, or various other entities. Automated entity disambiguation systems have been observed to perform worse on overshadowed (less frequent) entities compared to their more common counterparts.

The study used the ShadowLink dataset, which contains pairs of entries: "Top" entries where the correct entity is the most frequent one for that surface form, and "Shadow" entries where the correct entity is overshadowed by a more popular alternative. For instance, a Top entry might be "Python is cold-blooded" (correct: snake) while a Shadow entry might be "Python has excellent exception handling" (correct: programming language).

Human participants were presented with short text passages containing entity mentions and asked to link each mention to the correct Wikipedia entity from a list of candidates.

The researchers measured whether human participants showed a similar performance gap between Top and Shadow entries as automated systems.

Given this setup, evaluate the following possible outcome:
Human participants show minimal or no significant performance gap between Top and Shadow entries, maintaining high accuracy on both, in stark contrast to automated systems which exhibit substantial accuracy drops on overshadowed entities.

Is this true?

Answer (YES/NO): YES